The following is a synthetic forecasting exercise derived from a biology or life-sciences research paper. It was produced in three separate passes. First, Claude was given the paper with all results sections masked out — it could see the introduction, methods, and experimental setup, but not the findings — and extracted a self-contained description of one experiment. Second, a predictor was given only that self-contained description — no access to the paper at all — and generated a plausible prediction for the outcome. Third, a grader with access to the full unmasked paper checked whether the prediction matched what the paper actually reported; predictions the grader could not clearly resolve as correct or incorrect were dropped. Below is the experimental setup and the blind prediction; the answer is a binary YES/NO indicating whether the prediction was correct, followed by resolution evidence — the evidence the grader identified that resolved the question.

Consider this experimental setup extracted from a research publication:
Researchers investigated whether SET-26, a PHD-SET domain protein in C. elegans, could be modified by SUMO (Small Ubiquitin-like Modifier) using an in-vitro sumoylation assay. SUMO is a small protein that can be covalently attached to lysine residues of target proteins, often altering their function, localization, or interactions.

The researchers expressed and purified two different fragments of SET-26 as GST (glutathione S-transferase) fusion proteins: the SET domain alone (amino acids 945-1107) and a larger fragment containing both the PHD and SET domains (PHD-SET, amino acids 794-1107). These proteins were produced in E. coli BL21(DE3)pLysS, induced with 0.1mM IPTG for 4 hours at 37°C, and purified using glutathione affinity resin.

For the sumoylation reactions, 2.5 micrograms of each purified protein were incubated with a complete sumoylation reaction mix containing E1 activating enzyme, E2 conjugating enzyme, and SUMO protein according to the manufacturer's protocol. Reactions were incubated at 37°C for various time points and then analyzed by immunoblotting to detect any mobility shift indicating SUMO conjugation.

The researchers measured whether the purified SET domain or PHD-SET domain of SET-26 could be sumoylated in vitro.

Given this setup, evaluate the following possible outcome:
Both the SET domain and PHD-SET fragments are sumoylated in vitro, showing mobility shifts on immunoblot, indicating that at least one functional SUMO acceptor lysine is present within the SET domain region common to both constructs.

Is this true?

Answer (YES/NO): YES